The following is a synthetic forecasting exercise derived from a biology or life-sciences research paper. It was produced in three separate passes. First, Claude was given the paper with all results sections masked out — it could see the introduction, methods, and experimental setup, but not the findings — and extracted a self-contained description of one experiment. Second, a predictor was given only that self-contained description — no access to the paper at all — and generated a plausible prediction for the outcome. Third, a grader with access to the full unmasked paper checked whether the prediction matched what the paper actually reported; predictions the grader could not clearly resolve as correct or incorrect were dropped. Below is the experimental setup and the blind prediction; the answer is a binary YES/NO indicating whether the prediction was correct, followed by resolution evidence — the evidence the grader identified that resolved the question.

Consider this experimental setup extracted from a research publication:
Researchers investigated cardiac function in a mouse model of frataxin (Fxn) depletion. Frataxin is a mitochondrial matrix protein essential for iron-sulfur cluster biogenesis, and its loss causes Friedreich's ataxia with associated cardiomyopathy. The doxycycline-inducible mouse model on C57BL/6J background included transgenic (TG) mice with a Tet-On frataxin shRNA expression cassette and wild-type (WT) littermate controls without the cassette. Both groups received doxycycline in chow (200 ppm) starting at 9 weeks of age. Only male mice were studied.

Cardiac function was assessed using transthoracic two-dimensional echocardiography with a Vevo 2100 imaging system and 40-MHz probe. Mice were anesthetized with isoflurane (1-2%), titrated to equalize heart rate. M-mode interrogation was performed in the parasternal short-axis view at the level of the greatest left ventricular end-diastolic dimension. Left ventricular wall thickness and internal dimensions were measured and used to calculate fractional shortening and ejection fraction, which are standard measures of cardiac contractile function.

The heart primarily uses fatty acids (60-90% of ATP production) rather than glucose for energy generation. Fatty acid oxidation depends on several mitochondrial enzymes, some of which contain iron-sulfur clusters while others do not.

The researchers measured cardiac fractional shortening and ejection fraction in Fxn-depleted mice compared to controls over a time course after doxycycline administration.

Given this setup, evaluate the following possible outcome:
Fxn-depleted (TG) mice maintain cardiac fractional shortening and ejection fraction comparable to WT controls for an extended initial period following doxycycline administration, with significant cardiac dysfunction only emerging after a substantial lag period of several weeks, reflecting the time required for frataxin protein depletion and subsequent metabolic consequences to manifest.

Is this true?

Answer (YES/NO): NO